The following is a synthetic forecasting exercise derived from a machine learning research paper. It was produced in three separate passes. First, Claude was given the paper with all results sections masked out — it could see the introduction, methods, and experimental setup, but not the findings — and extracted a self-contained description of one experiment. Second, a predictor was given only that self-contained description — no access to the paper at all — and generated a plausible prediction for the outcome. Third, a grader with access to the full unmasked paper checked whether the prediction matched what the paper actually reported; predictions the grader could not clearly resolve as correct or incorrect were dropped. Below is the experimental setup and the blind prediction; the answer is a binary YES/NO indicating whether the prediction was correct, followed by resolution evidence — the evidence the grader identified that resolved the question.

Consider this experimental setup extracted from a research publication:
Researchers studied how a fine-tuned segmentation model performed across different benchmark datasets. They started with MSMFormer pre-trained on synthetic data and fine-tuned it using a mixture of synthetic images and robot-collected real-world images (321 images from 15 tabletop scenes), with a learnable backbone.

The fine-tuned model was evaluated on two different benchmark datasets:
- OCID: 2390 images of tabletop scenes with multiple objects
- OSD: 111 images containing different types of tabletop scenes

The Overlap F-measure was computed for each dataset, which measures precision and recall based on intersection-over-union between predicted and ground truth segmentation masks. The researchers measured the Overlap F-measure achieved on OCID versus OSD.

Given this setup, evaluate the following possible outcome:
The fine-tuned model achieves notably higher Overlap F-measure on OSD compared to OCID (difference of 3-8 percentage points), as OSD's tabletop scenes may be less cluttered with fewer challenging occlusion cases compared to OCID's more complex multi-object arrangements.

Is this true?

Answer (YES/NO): NO